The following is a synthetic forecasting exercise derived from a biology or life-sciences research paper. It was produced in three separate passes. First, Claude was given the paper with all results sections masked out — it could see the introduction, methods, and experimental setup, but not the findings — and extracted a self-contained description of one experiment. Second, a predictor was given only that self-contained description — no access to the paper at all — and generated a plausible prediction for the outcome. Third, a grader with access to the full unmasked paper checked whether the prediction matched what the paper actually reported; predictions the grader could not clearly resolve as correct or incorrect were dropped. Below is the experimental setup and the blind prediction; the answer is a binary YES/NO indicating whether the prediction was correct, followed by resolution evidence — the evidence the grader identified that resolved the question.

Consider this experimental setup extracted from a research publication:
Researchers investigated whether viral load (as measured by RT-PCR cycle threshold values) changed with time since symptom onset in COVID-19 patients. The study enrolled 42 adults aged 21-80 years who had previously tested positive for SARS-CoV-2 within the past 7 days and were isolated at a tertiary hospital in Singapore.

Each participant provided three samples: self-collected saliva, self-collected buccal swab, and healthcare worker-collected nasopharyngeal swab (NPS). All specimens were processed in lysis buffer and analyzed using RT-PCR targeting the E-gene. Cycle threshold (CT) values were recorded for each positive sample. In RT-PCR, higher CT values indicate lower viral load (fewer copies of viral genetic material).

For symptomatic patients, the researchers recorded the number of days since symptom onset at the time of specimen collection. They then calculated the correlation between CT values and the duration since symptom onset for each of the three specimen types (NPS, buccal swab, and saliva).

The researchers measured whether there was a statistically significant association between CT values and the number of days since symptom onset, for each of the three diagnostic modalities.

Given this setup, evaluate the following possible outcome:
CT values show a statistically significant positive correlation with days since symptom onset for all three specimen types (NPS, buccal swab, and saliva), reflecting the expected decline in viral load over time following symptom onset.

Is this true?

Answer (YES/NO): NO